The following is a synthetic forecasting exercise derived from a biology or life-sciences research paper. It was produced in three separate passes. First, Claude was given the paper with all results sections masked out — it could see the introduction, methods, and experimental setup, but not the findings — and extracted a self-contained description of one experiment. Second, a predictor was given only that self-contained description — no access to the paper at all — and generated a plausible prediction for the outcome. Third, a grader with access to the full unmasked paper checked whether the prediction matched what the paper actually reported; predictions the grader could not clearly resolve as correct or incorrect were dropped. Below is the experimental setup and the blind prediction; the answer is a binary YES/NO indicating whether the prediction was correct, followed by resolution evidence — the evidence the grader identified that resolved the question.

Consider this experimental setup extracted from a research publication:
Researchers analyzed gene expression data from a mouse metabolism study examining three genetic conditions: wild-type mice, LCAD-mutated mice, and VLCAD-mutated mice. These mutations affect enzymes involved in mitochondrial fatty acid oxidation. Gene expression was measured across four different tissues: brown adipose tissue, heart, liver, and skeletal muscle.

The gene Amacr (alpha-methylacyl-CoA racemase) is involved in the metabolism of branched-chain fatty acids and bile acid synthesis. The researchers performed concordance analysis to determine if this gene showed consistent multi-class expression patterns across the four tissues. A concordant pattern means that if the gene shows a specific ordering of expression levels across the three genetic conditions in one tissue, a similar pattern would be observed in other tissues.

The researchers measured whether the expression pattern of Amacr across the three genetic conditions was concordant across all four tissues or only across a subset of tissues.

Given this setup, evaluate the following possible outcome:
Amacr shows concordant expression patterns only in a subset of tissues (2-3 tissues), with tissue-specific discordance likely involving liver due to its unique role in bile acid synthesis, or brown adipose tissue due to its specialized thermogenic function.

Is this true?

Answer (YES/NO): NO